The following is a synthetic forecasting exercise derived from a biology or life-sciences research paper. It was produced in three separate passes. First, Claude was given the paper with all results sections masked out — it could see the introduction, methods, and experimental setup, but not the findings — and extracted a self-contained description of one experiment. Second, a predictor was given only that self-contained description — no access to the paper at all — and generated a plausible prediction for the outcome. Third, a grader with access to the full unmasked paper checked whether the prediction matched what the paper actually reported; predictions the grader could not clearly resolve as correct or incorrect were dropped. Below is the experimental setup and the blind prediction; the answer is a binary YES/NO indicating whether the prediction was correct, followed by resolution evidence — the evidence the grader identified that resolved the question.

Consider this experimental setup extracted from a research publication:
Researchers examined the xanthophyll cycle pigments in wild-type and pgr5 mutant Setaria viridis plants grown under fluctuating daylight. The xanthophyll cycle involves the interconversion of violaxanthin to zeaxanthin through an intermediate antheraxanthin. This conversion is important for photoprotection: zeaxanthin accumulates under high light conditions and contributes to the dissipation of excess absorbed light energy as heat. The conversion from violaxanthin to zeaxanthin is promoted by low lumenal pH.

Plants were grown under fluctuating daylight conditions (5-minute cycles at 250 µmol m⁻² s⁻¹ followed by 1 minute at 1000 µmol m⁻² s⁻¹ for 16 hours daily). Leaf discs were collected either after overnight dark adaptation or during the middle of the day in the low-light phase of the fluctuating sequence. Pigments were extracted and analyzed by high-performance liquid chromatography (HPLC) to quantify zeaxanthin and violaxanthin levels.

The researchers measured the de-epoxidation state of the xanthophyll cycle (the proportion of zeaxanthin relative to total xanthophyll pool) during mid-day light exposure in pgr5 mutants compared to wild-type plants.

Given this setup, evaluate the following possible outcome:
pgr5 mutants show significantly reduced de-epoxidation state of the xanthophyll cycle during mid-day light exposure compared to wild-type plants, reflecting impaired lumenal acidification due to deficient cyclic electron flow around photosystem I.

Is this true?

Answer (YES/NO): NO